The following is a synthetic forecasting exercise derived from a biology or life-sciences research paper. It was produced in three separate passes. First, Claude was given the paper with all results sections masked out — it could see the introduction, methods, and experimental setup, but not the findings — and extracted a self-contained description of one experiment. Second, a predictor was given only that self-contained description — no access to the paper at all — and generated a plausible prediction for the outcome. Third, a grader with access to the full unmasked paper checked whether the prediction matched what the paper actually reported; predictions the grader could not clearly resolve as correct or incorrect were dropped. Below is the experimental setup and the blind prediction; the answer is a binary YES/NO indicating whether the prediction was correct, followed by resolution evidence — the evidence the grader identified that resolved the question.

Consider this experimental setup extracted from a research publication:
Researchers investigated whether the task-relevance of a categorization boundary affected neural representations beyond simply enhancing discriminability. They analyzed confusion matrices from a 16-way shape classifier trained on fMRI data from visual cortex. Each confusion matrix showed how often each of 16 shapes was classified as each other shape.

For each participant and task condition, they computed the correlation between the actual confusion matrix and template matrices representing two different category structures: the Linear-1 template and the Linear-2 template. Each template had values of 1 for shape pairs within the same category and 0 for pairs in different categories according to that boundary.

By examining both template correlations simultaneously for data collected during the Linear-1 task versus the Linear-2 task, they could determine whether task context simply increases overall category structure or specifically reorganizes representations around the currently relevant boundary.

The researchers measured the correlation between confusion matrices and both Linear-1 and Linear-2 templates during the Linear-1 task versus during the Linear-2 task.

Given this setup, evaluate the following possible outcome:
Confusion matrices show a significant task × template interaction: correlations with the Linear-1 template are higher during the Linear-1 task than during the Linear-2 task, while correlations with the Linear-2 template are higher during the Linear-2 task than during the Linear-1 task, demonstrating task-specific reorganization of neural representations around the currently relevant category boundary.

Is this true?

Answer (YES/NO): NO